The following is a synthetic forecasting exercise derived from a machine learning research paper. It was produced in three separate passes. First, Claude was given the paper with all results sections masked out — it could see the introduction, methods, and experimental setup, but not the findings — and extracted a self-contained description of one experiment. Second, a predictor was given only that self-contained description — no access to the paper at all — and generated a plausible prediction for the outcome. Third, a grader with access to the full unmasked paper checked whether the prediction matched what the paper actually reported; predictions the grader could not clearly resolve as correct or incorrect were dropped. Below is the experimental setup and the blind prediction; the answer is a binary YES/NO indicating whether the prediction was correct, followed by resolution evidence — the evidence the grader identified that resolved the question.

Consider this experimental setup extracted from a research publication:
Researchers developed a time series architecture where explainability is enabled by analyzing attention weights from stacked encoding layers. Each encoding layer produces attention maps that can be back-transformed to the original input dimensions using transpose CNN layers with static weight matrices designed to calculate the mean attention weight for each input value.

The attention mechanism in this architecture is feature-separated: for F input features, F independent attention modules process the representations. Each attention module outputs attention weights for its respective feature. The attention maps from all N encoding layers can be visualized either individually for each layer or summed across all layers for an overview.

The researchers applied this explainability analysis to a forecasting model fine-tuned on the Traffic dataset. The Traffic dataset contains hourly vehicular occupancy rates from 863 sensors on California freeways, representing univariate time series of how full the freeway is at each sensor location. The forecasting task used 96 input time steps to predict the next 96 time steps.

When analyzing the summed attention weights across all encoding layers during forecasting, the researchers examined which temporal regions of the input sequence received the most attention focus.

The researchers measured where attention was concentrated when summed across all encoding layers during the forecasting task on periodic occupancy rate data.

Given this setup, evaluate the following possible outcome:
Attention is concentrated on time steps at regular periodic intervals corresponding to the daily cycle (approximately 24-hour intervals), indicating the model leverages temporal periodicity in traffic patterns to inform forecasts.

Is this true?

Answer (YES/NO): NO